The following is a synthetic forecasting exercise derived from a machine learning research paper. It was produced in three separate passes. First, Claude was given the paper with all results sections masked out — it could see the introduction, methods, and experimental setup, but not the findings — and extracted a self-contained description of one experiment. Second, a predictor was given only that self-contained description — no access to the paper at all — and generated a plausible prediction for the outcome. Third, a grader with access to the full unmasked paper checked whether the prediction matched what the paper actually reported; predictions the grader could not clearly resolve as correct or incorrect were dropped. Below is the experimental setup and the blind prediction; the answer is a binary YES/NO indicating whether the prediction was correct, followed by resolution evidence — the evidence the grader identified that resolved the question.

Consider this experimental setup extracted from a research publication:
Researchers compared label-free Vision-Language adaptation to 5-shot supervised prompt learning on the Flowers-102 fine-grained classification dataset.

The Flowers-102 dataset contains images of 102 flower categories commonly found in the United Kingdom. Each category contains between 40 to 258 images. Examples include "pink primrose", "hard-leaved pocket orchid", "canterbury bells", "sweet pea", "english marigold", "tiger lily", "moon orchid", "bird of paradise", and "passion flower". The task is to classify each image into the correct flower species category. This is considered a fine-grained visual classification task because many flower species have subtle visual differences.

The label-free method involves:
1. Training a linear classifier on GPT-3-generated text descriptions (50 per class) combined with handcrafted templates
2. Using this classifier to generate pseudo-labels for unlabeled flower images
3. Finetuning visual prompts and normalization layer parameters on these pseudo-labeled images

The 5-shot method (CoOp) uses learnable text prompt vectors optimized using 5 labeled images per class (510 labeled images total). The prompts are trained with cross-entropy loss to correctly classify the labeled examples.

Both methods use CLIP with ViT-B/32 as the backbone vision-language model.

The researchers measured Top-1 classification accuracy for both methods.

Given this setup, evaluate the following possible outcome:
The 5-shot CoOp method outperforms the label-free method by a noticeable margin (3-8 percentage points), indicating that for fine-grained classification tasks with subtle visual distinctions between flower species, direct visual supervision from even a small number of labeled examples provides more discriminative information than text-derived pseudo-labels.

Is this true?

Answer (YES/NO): NO